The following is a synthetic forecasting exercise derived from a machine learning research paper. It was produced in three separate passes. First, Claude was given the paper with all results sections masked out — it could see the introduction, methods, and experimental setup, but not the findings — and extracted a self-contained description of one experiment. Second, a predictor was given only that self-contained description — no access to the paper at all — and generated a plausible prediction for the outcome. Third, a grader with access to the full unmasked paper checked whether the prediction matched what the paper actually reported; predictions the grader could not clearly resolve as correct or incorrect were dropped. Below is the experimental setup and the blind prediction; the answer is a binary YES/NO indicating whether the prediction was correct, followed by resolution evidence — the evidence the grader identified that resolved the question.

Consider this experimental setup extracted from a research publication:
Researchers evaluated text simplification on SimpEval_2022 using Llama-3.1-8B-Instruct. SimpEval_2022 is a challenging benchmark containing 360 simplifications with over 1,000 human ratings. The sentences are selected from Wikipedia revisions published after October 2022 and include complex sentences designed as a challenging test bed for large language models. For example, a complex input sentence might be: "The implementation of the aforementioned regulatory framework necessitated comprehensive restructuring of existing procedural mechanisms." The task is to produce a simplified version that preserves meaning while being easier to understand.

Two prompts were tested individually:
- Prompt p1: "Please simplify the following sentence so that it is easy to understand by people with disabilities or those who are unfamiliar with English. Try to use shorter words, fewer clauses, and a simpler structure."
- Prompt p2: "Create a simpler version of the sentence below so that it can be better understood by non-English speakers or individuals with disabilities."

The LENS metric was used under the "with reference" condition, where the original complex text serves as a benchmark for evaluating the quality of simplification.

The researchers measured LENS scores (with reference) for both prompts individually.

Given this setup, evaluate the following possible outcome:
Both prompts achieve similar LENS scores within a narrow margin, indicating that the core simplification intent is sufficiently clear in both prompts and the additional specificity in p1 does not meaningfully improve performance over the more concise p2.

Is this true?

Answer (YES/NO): YES